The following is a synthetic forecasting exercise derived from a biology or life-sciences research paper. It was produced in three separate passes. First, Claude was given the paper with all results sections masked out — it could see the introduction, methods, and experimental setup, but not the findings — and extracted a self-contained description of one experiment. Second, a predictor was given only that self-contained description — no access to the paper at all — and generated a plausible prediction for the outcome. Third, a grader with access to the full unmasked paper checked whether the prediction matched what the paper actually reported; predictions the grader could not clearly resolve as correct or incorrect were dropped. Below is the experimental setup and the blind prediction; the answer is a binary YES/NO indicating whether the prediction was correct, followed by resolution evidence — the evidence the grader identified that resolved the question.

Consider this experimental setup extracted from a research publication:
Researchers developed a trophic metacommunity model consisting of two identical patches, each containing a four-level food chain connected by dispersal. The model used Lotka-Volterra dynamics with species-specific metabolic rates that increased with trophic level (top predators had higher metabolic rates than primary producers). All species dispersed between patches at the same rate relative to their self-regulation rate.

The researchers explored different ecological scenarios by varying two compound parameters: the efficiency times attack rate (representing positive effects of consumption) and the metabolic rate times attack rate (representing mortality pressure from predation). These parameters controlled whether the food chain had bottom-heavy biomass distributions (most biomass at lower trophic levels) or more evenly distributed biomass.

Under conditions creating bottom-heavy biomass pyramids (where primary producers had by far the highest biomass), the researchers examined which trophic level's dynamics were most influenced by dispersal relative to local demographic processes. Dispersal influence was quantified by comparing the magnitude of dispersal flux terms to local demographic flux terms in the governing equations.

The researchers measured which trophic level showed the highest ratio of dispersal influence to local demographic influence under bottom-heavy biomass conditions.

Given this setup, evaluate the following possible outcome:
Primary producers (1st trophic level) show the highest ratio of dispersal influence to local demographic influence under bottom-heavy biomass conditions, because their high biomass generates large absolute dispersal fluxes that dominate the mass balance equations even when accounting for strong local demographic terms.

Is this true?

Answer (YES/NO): NO